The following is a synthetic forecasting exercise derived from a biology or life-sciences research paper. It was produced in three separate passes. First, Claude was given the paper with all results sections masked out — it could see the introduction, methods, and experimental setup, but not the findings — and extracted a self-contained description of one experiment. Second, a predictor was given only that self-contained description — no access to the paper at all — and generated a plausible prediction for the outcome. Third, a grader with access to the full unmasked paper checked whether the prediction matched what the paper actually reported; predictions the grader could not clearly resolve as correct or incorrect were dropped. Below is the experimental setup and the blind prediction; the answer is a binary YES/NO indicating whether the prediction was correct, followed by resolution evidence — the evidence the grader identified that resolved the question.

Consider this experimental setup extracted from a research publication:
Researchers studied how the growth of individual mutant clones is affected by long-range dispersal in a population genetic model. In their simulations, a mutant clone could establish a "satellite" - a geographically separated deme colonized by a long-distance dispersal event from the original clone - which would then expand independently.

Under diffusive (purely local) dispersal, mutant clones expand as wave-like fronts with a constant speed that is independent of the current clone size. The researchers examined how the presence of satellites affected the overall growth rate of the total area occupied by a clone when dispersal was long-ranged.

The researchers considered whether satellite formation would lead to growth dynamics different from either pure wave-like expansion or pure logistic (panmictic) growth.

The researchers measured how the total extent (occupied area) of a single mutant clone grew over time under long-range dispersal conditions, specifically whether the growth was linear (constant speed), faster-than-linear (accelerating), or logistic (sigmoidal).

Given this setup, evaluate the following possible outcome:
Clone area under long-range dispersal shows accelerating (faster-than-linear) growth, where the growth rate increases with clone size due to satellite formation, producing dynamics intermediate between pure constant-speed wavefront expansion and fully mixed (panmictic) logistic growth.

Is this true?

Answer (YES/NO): YES